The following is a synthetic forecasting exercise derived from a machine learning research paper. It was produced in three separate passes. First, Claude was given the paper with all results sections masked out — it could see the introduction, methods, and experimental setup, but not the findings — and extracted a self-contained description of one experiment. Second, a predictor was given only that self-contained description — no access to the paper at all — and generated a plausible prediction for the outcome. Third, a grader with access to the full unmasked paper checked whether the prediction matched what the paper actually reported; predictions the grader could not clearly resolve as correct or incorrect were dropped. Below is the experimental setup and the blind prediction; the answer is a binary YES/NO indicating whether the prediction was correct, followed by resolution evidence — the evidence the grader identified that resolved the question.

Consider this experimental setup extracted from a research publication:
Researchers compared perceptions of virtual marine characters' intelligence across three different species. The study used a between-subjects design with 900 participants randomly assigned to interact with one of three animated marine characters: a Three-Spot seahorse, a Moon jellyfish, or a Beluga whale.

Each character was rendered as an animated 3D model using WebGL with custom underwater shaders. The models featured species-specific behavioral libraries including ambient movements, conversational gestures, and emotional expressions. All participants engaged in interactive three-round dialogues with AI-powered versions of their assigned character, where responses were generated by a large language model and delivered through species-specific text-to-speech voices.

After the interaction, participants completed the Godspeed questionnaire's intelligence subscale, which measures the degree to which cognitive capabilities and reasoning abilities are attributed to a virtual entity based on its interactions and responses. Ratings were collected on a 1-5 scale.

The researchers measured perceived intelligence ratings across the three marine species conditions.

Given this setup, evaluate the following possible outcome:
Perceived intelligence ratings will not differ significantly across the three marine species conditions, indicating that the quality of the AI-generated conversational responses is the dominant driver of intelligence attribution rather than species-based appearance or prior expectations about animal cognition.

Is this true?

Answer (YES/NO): NO